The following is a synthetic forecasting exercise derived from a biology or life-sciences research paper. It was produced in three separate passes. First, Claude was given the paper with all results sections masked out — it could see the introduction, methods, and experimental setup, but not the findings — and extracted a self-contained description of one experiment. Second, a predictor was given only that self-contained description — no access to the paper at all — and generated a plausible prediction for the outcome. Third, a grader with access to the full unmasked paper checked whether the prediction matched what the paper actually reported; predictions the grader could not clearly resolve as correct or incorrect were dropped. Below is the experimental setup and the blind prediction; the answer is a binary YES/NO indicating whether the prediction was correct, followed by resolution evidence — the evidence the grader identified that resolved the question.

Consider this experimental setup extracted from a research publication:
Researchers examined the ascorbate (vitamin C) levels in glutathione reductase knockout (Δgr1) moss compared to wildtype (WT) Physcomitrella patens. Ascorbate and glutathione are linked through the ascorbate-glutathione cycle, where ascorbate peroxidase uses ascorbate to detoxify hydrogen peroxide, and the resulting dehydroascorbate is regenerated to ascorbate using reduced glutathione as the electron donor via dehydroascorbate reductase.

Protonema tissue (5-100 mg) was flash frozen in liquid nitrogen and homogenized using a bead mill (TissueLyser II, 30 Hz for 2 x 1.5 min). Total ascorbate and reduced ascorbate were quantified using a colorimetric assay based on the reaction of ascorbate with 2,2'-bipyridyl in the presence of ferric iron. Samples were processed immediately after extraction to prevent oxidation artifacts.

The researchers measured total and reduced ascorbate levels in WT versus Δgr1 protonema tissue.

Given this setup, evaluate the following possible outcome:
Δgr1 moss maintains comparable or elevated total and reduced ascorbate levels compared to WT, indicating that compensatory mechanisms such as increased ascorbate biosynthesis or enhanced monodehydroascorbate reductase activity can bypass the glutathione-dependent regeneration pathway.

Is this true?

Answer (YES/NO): YES